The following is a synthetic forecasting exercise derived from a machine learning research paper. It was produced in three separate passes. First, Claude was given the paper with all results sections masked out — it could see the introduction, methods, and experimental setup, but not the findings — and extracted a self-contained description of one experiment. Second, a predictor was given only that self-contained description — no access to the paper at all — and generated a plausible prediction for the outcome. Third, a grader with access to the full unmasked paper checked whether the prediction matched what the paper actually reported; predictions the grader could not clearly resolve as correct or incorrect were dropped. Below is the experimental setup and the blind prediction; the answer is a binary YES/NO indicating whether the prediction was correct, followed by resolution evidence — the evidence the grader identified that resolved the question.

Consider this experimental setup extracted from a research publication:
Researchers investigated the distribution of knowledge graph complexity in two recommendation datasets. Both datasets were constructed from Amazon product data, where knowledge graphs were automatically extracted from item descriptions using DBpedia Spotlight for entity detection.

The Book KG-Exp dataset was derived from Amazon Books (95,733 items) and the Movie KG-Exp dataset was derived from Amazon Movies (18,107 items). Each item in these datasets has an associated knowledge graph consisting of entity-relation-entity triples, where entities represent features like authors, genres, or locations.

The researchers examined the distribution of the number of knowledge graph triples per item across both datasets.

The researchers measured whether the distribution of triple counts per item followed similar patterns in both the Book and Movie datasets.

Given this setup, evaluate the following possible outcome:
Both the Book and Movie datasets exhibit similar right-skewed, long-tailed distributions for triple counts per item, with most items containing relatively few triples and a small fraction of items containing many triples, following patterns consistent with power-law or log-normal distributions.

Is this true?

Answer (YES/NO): YES